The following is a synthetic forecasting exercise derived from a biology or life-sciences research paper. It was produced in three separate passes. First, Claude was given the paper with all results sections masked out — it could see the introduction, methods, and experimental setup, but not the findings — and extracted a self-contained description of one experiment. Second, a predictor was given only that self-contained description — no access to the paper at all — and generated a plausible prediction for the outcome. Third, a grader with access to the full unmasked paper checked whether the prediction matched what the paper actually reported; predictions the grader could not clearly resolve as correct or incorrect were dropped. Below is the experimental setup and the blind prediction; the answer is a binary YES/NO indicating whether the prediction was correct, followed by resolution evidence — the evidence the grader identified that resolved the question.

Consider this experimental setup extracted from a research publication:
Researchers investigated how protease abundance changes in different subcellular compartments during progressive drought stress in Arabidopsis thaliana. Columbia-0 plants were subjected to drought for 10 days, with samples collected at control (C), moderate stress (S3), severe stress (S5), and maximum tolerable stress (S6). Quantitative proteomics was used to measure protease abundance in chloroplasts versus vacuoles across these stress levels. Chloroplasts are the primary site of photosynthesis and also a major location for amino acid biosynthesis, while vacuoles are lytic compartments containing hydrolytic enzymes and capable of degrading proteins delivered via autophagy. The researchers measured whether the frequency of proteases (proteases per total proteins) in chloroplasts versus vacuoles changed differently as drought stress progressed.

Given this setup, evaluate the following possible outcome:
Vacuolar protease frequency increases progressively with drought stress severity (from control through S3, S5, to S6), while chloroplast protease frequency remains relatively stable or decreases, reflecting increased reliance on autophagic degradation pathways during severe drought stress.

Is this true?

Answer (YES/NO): YES